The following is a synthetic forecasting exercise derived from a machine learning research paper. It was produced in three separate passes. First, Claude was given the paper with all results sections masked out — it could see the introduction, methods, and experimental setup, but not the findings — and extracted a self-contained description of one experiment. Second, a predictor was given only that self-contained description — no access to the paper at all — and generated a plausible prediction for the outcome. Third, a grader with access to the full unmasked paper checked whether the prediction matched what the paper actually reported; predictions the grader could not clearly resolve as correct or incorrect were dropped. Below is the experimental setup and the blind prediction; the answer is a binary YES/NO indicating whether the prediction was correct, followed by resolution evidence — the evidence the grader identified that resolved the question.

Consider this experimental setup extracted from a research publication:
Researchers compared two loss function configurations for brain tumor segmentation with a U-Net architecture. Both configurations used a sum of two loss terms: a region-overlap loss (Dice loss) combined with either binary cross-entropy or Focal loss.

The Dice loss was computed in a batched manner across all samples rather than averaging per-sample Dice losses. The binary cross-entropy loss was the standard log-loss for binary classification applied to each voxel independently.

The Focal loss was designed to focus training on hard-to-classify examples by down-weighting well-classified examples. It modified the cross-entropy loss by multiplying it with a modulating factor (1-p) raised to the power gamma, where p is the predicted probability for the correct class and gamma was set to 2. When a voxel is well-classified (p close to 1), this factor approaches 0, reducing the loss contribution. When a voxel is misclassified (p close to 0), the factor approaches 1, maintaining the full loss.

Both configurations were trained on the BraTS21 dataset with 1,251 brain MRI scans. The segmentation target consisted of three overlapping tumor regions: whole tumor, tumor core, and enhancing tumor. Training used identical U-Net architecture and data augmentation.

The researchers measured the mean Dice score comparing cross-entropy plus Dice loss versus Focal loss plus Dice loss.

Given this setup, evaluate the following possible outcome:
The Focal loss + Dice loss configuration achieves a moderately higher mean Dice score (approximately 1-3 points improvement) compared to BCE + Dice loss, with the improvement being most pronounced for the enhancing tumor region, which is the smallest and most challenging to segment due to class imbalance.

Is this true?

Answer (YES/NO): NO